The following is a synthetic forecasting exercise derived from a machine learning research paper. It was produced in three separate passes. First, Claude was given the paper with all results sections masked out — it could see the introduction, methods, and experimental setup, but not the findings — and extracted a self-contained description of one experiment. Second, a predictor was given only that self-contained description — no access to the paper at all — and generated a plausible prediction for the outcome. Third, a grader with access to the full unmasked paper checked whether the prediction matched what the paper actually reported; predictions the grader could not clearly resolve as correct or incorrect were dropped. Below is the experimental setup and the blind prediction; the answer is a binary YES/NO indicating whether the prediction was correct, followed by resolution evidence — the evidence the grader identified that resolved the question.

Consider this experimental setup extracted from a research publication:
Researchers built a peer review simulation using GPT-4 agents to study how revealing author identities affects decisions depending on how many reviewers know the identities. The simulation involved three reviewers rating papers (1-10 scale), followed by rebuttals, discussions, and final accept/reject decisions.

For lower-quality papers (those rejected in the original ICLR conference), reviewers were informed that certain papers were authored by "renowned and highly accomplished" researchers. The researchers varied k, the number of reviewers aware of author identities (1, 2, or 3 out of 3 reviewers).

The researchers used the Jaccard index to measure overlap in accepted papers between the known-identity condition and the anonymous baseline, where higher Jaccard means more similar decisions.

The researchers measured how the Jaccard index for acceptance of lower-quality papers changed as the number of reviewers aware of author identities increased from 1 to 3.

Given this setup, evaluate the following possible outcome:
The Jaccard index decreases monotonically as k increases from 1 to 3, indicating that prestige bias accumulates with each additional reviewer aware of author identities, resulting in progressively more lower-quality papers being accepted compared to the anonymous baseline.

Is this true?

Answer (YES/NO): YES